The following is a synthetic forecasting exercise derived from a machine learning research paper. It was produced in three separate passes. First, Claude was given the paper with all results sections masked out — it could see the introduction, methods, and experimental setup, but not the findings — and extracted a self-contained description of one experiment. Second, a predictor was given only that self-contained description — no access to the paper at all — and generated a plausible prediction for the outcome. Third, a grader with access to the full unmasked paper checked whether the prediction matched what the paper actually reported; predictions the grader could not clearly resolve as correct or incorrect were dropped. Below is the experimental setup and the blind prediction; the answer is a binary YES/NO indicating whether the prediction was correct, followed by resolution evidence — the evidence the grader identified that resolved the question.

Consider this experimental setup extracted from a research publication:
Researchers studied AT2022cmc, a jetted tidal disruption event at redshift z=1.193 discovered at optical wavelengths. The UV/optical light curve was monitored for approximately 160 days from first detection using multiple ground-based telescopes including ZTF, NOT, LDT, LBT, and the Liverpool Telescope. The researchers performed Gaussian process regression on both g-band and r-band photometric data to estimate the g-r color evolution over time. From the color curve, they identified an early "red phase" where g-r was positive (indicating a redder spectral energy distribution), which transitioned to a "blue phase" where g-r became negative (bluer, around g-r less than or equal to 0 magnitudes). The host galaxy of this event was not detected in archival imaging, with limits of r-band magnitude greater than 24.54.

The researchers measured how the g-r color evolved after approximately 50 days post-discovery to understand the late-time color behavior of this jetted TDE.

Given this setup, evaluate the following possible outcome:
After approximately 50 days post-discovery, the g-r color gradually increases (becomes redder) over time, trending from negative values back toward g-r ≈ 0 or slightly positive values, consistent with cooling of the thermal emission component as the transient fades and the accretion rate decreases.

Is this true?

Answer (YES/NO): YES